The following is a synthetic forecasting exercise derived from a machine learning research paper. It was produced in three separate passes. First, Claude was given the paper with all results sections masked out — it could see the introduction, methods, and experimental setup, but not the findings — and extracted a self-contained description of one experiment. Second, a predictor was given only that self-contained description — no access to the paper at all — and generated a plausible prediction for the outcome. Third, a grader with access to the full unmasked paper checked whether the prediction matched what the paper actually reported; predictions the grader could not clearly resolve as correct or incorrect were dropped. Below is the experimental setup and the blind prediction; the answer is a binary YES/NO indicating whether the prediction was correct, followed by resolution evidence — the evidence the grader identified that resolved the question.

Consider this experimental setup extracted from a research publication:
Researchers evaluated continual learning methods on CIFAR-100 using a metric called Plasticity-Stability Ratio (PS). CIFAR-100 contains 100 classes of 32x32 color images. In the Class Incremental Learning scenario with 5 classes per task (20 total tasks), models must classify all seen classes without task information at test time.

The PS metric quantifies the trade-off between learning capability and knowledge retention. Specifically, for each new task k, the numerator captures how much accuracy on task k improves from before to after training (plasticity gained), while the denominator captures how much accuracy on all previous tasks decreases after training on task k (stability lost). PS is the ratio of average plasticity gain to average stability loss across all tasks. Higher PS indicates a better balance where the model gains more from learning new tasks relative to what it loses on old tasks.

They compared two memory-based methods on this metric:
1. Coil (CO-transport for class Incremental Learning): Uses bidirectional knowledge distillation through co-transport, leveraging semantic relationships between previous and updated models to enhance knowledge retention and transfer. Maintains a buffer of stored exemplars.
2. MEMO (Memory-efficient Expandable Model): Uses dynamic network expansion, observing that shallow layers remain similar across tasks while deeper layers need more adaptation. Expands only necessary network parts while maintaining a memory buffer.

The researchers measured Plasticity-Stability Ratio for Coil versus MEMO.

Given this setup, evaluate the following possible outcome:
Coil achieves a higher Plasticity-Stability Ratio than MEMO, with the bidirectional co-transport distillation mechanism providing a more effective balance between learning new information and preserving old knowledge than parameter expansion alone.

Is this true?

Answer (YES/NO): NO